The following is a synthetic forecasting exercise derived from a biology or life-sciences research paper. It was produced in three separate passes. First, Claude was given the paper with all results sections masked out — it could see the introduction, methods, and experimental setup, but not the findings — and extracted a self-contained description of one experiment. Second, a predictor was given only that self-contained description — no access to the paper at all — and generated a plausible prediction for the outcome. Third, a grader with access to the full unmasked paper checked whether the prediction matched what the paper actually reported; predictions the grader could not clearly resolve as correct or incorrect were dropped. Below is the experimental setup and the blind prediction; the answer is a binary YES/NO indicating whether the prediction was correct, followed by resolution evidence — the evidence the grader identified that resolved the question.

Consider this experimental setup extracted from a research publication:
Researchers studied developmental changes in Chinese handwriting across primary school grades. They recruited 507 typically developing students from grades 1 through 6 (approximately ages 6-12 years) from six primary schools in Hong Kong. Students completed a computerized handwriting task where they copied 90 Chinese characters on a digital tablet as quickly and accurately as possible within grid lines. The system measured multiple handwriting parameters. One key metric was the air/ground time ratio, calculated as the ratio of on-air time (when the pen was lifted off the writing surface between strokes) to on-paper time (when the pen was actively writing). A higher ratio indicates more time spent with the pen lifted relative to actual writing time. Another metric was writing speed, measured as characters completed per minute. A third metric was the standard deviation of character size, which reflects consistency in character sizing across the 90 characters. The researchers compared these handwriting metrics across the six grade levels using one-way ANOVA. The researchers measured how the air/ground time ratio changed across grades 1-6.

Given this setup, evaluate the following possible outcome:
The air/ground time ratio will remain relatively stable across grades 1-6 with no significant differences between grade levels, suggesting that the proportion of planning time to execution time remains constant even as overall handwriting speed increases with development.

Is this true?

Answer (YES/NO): NO